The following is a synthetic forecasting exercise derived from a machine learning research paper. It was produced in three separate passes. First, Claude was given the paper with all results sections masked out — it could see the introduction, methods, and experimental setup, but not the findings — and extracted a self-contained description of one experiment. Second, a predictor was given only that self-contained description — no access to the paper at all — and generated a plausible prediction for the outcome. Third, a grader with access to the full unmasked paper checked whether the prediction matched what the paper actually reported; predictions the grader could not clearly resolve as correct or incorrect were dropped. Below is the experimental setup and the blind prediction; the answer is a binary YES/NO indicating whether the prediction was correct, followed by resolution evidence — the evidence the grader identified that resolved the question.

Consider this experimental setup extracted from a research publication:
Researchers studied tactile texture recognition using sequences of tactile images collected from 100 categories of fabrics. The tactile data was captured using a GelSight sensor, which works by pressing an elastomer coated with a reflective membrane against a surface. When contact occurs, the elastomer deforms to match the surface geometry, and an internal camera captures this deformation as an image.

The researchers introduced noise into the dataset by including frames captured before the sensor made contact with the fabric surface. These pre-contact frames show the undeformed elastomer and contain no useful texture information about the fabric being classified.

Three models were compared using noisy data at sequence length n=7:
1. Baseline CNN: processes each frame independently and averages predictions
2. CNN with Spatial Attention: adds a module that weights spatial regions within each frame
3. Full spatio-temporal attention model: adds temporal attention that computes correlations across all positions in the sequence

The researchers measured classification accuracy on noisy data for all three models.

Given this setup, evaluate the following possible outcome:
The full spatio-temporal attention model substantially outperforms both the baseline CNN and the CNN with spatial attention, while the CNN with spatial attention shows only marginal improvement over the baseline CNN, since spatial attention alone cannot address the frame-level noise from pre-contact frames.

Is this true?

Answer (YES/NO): YES